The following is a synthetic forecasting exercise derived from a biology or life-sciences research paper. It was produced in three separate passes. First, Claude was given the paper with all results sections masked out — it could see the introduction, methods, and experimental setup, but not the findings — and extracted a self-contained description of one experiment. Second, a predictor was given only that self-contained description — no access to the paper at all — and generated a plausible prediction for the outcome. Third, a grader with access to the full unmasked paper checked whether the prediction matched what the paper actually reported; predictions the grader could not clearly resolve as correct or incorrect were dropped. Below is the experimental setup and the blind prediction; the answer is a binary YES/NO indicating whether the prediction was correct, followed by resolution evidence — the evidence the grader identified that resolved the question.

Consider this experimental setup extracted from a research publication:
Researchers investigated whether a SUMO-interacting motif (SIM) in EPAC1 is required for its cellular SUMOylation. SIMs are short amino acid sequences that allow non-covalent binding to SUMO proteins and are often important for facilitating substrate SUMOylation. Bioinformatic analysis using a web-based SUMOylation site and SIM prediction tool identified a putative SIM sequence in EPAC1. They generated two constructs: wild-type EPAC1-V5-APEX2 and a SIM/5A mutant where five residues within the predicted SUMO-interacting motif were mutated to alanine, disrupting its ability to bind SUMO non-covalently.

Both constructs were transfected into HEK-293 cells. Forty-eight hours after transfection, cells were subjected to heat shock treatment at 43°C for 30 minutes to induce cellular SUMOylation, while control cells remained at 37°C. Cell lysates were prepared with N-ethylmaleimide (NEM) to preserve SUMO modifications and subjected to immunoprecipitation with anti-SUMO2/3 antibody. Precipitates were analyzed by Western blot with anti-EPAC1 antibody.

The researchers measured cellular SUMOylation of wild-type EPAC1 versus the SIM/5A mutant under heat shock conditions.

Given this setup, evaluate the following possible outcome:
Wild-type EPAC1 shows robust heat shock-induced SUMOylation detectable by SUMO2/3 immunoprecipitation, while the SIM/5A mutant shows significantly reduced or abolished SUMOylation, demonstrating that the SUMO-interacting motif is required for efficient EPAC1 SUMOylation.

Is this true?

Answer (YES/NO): YES